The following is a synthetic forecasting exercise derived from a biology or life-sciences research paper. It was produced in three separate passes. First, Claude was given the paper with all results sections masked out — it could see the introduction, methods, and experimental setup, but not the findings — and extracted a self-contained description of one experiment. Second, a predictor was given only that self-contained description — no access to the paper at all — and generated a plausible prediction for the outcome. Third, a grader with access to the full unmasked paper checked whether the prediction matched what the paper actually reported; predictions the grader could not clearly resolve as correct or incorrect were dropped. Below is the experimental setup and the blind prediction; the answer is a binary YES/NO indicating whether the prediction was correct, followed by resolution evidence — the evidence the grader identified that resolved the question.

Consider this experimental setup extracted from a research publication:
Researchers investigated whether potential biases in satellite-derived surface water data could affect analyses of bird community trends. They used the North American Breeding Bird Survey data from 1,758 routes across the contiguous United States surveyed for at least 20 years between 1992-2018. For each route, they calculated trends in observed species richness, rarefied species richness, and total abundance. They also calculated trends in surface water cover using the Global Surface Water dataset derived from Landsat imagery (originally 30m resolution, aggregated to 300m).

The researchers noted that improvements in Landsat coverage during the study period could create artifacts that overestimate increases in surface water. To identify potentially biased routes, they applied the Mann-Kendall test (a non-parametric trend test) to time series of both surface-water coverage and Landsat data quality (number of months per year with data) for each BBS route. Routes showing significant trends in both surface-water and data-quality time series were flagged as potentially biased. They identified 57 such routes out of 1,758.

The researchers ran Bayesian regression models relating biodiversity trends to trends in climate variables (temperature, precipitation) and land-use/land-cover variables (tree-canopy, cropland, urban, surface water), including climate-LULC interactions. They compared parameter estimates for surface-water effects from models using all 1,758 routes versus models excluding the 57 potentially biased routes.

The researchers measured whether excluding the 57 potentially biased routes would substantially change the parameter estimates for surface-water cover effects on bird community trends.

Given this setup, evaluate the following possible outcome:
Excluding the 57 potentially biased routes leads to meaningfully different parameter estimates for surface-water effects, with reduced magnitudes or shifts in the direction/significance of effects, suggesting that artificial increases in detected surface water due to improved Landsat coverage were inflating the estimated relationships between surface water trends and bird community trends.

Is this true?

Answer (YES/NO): NO